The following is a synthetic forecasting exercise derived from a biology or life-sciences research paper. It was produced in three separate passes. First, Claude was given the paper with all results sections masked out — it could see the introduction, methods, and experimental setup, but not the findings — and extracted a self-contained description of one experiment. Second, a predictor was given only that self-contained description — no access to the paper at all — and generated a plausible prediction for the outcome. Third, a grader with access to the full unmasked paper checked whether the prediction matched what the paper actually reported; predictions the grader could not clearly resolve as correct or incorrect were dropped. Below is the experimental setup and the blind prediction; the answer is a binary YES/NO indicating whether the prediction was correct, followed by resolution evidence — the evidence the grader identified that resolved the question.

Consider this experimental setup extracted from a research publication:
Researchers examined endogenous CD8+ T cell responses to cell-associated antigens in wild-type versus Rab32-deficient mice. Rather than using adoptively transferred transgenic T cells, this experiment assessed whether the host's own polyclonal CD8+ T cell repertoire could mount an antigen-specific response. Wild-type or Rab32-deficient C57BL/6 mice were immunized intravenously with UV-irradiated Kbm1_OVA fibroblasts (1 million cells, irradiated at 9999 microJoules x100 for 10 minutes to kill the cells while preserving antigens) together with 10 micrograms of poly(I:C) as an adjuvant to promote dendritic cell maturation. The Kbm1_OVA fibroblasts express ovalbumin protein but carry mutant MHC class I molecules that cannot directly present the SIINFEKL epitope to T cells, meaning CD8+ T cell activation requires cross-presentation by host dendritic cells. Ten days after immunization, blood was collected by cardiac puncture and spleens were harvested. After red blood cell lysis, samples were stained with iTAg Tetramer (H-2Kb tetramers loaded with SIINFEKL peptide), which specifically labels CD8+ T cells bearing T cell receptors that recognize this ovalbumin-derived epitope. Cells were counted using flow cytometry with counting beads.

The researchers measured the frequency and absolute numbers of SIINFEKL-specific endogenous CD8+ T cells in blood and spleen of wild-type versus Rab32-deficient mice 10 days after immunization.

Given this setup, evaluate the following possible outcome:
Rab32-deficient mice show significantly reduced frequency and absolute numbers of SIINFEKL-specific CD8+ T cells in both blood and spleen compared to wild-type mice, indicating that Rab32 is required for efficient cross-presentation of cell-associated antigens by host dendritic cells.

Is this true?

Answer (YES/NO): NO